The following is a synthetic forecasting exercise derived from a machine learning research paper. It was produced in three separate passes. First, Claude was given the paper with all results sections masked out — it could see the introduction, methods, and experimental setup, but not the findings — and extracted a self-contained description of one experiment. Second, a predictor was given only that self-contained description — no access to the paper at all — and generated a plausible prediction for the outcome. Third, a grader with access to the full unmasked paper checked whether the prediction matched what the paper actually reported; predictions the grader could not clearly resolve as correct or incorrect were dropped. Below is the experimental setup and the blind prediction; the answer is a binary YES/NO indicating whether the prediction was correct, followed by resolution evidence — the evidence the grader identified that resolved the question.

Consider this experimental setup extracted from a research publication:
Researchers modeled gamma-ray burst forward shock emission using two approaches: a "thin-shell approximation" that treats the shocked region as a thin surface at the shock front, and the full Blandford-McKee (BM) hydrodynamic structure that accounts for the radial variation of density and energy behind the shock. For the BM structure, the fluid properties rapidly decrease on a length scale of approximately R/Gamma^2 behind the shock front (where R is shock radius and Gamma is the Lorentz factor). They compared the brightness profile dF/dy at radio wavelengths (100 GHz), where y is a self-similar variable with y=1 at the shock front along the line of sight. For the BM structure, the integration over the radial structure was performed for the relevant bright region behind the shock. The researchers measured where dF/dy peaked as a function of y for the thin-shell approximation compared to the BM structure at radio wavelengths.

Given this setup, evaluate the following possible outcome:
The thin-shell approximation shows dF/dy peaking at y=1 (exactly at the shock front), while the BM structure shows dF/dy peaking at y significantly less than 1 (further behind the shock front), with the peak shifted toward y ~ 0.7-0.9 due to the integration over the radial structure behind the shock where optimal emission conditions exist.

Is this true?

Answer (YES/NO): YES